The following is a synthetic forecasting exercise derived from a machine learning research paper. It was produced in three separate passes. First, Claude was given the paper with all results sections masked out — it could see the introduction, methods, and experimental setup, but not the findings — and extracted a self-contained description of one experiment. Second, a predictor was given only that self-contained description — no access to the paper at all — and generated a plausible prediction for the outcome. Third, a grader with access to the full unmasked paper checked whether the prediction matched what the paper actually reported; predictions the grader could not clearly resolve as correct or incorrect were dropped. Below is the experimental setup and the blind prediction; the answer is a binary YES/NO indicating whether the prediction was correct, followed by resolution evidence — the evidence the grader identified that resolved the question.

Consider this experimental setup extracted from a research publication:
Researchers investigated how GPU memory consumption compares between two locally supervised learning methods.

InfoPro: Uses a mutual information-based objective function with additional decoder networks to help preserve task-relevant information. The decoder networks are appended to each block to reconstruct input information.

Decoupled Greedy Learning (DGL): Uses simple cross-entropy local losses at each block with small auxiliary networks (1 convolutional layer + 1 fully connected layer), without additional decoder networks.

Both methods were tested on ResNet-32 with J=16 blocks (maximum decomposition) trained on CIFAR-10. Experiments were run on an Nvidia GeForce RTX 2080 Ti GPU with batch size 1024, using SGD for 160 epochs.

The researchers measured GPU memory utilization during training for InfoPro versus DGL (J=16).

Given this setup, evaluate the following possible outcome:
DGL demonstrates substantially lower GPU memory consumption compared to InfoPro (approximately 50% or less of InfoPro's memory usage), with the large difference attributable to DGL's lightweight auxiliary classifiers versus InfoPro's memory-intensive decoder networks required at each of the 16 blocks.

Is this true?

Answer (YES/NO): NO